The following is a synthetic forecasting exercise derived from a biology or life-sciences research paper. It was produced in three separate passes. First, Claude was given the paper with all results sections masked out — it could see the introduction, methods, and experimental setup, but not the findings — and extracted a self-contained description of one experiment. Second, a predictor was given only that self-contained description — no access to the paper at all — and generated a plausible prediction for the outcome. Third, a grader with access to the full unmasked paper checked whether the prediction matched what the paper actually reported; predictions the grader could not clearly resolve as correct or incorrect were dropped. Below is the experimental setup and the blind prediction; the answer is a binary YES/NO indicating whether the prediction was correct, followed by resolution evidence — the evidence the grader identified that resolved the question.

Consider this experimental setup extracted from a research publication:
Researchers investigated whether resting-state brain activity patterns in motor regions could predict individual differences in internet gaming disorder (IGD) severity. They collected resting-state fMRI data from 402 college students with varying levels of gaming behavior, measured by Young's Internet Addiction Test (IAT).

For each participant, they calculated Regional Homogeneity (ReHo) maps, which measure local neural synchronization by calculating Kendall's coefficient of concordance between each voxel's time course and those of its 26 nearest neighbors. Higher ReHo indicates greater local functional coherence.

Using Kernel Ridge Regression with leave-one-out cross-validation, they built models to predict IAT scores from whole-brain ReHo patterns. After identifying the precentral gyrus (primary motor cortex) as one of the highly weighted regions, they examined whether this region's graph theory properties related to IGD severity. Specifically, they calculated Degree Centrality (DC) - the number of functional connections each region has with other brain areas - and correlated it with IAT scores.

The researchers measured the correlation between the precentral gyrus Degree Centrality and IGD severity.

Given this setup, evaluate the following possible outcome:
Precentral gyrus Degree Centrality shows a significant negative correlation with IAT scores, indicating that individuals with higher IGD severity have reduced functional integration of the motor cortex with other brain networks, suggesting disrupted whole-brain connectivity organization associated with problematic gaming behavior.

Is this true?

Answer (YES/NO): NO